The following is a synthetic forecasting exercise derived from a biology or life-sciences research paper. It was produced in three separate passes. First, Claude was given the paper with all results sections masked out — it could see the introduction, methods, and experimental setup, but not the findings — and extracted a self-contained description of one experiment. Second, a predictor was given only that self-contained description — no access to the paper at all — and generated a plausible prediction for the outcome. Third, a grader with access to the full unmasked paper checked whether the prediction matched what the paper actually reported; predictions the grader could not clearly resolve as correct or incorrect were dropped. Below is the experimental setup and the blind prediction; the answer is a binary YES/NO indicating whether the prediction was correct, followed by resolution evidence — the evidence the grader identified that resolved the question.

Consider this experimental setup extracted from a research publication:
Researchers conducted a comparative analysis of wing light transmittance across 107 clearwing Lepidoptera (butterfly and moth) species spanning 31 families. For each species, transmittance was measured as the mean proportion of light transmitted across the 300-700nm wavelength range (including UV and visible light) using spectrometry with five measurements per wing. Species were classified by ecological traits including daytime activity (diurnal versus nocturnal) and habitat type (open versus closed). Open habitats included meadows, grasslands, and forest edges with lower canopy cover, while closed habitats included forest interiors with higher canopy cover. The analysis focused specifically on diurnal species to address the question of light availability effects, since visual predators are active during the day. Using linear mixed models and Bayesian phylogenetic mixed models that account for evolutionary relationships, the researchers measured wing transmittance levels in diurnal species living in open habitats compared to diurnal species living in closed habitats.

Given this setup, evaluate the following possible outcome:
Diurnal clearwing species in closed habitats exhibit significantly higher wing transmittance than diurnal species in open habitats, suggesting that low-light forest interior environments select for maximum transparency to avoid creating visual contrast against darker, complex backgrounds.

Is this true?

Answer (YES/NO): NO